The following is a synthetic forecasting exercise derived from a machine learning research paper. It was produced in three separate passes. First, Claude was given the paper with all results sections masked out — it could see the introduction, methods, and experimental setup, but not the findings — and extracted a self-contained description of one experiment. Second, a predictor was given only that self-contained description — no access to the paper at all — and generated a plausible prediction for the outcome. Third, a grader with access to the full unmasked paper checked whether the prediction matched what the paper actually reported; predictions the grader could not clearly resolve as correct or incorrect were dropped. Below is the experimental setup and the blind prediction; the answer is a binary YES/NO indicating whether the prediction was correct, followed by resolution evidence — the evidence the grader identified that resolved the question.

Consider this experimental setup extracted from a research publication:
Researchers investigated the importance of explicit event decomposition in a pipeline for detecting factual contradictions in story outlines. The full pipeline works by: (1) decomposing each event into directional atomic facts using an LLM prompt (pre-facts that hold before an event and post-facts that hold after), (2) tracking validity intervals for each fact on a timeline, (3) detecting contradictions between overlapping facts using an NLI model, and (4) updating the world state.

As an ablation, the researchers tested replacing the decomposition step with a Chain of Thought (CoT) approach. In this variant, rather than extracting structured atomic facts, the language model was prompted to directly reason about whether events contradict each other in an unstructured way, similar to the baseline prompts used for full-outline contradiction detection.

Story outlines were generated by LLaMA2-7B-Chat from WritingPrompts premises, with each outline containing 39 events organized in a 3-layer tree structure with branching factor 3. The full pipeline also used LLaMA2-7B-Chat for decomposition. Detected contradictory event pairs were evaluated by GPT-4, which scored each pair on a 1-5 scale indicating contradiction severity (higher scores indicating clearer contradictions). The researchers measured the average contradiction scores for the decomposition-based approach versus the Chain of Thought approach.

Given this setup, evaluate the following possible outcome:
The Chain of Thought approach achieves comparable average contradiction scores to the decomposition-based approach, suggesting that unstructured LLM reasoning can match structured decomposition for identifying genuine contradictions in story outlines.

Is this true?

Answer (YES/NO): NO